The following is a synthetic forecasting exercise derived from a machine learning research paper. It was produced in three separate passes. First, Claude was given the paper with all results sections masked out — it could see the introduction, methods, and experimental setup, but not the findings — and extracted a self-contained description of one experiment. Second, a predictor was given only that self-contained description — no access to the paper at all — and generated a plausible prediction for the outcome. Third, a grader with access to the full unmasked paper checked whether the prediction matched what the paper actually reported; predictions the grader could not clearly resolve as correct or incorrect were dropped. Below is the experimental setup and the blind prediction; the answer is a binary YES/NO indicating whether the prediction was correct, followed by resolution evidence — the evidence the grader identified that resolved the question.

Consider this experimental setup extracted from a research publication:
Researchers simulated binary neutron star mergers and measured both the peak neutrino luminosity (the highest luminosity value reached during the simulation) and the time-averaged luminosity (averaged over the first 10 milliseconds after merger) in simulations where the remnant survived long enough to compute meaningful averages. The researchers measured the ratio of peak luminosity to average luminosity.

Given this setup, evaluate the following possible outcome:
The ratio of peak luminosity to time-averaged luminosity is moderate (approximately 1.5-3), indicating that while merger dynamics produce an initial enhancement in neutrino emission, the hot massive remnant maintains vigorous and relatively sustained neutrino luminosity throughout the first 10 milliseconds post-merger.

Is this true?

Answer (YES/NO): YES